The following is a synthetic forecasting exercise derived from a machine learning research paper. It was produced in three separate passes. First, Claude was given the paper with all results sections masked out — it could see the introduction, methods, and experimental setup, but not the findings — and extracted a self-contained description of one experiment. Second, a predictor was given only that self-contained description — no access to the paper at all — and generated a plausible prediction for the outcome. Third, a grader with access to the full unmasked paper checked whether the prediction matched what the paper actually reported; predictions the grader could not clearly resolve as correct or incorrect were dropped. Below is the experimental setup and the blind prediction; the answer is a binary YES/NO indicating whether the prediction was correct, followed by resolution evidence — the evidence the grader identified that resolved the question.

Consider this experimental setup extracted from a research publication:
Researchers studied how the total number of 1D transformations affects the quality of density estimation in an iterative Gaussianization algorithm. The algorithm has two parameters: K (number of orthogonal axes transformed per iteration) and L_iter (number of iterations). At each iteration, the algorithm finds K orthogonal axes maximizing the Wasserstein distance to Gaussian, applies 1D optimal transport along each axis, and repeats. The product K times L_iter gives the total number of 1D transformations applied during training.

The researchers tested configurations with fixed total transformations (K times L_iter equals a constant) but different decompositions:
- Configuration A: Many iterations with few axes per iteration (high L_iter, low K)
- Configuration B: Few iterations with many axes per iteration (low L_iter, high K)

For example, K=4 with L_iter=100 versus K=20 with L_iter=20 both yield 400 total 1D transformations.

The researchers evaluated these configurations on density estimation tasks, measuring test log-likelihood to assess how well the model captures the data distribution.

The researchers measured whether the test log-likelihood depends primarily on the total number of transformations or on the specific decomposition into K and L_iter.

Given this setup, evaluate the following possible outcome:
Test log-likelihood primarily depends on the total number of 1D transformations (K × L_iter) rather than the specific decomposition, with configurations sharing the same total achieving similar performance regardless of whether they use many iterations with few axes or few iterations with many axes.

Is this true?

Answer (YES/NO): YES